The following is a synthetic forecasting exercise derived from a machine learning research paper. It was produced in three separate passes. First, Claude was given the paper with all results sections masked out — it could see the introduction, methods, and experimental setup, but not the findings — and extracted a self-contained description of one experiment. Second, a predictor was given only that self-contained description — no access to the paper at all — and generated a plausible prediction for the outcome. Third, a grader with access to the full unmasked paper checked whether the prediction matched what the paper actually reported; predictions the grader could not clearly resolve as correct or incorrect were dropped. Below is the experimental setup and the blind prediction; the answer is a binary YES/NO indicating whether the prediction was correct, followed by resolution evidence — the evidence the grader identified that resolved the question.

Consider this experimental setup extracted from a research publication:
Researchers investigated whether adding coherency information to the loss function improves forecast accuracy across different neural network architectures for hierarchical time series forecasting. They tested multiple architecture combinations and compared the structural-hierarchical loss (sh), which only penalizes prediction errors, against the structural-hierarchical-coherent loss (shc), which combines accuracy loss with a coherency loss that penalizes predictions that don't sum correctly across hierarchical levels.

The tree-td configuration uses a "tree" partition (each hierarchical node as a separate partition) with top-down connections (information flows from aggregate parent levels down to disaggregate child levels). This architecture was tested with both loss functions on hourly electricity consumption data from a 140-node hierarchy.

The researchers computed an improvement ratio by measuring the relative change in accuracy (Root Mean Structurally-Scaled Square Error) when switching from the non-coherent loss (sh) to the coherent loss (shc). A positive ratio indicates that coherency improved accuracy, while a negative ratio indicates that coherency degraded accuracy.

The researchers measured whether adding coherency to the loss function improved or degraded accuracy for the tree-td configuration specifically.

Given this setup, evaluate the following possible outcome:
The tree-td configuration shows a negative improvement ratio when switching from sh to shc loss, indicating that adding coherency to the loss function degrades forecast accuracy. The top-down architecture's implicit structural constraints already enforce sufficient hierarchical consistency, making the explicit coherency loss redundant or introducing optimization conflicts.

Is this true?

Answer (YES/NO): YES